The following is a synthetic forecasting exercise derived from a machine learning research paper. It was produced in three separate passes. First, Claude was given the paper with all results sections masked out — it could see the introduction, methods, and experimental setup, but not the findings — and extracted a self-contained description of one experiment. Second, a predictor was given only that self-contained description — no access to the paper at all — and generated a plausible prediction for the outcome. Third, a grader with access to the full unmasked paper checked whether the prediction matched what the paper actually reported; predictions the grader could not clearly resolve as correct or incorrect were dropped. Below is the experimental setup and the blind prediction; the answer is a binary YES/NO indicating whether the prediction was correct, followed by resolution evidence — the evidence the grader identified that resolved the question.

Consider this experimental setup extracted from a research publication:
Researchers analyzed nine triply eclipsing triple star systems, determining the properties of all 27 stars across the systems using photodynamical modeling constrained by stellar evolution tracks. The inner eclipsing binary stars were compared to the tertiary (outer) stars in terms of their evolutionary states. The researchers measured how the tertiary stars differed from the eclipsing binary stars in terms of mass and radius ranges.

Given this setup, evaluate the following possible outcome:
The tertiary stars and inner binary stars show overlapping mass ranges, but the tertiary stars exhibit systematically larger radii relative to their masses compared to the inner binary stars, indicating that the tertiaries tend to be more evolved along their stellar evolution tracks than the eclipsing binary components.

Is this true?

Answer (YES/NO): YES